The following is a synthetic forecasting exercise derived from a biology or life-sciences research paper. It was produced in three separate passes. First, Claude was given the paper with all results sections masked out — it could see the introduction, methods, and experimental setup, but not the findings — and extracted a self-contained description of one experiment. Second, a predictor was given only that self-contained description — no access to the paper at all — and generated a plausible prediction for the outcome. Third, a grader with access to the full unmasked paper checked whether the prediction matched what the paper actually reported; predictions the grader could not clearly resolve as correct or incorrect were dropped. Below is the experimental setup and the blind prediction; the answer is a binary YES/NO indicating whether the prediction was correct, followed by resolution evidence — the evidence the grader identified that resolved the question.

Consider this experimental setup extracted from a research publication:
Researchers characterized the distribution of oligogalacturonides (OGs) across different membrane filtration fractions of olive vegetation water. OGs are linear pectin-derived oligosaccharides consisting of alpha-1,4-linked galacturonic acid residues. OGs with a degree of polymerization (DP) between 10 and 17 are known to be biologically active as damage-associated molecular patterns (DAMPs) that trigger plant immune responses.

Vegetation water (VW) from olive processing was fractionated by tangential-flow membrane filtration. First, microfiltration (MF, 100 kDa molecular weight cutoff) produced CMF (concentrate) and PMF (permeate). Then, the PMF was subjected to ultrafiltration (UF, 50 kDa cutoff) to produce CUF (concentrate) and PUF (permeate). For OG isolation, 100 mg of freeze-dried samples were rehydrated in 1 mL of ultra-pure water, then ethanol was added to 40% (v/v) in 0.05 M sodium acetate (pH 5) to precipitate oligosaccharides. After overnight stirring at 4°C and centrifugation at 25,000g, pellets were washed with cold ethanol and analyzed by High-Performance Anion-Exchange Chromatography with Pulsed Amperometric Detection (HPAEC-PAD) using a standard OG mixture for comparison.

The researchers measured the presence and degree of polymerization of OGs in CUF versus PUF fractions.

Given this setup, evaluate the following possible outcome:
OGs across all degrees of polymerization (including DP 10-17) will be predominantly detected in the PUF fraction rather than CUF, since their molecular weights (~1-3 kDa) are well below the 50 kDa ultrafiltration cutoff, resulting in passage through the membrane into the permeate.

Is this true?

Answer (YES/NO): NO